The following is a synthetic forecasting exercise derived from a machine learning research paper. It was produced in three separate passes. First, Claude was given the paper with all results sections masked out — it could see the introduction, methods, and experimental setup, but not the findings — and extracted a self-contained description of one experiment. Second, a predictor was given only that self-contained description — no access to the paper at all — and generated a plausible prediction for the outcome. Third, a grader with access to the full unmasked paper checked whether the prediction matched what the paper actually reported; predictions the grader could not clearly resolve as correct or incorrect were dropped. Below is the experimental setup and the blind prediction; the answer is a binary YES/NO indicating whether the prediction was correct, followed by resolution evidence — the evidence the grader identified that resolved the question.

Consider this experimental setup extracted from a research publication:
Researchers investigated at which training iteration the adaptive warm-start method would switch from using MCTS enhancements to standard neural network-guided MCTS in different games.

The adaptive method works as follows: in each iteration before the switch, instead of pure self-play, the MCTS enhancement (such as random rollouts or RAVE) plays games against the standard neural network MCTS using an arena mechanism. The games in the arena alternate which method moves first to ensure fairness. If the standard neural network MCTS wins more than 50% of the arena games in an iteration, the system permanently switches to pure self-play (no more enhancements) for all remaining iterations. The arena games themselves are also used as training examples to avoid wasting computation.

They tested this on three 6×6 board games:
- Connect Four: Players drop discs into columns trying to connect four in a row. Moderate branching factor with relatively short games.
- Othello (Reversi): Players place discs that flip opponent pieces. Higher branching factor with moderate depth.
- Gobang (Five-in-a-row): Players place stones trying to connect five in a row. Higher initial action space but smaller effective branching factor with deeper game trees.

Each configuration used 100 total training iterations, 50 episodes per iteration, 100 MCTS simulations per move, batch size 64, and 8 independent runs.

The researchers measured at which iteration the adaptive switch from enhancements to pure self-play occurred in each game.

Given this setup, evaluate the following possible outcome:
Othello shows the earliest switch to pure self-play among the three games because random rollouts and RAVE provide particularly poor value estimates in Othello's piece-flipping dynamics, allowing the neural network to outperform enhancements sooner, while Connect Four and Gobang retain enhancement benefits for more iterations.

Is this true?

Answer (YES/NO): NO